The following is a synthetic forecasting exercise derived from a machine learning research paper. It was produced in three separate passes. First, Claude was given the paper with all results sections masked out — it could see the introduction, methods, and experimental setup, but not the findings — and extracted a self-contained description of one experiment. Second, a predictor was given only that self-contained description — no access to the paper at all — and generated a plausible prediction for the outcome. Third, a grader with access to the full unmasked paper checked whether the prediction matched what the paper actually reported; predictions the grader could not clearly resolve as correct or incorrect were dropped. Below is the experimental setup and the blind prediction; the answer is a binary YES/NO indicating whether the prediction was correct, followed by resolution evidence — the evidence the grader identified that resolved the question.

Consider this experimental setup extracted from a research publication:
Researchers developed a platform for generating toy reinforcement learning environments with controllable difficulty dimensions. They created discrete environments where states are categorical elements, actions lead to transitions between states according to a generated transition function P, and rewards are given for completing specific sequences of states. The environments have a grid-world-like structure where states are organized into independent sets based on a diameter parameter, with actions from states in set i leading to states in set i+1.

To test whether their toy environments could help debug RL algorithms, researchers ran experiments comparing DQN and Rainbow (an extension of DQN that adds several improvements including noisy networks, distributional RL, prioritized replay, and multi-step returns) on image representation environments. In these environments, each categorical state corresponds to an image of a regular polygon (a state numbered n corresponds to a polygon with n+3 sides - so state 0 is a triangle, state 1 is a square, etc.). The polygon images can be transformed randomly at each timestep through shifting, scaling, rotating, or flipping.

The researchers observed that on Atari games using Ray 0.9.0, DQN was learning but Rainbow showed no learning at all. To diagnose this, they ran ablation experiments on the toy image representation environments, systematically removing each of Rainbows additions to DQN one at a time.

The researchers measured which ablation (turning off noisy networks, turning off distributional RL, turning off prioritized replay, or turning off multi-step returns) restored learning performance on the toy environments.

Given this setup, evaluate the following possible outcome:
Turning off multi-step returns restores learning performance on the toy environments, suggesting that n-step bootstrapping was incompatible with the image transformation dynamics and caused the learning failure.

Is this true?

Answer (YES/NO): NO